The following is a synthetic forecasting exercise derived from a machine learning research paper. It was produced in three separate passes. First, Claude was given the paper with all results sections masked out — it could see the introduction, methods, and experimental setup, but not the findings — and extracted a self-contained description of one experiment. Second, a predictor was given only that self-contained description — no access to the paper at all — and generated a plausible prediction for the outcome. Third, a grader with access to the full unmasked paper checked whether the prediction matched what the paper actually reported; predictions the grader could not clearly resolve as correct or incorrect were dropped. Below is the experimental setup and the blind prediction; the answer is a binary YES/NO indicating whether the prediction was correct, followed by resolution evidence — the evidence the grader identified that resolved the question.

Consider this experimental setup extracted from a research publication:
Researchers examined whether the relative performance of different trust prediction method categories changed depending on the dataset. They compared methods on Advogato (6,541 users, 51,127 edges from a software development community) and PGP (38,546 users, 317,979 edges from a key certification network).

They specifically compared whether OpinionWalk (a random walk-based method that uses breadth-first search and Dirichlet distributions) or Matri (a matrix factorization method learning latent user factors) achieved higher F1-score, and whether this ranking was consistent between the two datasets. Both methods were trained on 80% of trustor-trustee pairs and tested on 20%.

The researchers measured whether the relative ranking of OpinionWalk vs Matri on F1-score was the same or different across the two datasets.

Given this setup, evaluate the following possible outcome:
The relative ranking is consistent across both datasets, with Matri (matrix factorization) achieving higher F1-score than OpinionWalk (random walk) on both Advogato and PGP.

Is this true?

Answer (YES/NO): YES